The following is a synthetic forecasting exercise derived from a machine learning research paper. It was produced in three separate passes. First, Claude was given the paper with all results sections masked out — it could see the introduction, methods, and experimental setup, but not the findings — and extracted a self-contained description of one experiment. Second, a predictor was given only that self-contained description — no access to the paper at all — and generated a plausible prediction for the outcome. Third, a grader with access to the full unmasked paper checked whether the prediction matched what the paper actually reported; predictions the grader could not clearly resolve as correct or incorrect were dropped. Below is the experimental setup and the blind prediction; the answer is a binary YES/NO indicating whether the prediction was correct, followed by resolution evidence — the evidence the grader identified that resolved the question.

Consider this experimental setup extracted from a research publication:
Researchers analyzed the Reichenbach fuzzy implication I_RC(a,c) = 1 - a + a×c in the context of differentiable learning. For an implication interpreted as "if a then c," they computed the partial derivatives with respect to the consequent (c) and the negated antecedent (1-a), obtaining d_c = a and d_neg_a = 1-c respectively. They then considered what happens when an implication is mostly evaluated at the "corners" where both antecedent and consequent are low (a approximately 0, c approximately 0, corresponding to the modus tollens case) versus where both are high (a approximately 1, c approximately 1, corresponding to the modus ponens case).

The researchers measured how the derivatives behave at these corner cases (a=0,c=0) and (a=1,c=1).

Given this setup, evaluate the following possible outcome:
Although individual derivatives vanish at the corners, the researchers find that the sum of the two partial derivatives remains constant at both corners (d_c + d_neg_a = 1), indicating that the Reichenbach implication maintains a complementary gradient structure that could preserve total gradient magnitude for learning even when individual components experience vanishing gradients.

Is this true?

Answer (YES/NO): NO